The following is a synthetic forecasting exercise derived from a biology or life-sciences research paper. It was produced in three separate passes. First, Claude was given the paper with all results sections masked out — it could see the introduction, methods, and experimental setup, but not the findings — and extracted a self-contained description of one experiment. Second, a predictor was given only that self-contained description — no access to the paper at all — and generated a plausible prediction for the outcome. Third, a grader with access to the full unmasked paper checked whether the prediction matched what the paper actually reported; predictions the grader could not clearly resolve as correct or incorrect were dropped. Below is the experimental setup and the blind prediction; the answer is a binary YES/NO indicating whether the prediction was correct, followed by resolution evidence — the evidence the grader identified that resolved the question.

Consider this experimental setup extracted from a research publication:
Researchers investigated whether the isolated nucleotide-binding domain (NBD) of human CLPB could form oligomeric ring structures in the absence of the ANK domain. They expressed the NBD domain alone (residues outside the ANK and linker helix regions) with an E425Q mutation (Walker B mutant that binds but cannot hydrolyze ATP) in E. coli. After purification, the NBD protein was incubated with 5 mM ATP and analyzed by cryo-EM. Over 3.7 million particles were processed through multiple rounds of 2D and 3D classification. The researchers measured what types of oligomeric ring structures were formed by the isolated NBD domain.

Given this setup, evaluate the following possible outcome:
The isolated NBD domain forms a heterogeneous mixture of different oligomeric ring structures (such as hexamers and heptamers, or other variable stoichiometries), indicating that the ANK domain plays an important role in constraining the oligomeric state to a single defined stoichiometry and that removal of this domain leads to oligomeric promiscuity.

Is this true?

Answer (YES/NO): YES